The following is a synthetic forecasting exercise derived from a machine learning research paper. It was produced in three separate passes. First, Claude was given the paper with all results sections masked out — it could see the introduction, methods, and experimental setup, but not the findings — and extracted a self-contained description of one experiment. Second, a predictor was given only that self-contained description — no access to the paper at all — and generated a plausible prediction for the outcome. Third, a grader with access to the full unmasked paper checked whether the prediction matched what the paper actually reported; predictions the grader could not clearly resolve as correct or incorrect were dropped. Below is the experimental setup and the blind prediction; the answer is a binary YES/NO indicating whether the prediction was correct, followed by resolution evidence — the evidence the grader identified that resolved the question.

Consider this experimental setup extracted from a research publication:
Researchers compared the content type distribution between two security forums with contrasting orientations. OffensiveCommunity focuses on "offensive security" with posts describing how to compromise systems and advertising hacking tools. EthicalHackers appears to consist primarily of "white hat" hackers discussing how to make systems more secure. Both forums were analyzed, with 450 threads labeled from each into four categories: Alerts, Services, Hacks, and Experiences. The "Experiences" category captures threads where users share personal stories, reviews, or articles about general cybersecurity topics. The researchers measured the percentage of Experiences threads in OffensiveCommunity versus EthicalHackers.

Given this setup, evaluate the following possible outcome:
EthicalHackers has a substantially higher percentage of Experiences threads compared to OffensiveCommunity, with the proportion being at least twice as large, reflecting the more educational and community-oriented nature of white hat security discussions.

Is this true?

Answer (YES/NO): YES